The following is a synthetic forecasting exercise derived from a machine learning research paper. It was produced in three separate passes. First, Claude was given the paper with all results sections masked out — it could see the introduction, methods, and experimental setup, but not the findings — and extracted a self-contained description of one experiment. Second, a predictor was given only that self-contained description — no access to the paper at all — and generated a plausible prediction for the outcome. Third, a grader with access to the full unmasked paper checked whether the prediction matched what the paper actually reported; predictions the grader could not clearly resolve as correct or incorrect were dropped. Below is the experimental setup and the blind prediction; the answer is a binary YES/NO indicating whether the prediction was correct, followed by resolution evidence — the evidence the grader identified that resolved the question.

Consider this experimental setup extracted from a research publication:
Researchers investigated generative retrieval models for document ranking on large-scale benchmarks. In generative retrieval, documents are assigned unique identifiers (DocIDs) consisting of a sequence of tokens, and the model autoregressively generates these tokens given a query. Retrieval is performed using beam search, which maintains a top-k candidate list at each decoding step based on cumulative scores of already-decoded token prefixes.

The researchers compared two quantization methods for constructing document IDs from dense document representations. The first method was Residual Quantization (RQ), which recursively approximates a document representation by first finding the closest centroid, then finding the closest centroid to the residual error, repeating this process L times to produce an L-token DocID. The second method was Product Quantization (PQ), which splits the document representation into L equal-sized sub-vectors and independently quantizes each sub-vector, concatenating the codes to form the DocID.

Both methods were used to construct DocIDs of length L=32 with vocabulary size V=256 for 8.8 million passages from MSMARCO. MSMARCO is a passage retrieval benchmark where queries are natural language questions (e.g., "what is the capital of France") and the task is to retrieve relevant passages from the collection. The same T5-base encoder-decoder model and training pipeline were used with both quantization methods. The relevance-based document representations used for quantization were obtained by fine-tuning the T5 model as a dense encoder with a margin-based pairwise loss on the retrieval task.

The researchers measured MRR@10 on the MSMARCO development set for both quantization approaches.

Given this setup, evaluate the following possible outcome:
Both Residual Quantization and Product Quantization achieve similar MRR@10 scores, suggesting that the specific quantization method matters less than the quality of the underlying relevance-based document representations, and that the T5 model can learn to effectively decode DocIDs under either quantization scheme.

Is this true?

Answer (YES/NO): NO